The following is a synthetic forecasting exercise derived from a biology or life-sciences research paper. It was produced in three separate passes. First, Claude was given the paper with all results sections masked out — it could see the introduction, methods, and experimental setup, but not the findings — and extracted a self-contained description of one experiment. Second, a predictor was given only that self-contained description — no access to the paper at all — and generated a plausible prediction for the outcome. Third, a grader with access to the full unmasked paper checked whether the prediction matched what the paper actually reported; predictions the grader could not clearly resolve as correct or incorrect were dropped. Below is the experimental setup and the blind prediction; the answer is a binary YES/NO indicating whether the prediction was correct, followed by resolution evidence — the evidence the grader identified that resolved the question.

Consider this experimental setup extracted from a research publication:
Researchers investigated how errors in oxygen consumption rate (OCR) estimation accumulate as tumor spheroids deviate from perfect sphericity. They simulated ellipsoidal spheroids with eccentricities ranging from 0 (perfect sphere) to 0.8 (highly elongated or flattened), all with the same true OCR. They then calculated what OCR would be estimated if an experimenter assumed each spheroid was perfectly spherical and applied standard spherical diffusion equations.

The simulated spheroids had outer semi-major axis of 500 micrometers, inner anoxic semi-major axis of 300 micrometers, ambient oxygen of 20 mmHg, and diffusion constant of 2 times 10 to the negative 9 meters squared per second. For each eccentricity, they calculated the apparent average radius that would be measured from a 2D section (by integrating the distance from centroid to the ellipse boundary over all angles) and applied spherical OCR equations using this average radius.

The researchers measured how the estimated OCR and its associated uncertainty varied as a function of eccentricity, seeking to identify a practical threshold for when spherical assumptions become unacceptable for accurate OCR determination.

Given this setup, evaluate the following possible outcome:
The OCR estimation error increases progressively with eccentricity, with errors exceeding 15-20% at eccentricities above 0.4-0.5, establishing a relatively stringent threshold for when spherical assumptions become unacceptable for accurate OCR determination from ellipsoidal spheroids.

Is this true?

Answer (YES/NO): NO